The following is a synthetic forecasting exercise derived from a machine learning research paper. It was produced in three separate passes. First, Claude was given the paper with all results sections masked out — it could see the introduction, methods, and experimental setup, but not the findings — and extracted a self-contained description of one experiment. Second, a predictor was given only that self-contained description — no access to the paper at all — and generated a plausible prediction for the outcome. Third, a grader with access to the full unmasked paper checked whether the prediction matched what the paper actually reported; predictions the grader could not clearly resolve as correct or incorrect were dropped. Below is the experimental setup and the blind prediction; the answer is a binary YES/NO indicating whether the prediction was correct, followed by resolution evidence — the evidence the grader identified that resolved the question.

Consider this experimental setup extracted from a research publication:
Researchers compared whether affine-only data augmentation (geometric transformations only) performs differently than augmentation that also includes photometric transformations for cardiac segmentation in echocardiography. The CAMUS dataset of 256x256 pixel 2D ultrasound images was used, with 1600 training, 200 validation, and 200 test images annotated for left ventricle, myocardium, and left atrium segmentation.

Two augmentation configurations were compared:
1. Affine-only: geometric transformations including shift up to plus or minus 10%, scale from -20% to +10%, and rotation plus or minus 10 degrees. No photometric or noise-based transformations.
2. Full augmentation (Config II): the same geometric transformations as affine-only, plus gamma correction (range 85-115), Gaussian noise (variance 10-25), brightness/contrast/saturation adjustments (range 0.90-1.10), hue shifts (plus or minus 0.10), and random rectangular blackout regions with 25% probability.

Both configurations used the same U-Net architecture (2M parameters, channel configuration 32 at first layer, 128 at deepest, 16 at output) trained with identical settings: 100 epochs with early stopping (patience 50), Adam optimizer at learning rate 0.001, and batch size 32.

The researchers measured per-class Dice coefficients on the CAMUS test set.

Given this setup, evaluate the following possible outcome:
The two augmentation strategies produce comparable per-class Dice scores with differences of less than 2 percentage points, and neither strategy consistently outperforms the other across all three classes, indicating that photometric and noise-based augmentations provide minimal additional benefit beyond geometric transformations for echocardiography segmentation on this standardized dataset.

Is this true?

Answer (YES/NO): NO